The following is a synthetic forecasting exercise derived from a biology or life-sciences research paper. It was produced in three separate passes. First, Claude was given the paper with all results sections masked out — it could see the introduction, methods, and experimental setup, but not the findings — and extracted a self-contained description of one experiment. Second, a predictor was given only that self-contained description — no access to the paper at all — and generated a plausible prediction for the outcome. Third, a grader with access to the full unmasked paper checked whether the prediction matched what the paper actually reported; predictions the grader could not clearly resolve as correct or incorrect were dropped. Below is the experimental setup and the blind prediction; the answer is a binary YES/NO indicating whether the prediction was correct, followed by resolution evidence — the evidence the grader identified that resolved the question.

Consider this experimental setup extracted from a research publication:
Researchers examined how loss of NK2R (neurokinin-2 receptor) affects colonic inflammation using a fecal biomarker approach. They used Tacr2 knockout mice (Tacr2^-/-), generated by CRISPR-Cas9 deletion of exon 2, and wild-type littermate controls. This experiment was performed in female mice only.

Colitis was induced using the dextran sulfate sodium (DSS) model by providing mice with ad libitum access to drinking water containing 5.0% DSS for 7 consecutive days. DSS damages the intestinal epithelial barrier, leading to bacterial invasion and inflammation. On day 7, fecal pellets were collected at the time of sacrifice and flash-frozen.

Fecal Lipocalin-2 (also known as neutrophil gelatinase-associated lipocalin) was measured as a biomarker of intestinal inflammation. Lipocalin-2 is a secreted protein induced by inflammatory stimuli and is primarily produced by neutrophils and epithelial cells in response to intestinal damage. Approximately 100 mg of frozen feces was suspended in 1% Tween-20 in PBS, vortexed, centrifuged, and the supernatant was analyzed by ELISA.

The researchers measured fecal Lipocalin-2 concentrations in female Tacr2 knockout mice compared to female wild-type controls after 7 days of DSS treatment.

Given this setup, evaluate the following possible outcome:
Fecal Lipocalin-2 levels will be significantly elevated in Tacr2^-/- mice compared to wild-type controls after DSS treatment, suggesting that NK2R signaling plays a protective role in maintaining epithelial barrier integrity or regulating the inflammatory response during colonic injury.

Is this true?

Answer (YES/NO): YES